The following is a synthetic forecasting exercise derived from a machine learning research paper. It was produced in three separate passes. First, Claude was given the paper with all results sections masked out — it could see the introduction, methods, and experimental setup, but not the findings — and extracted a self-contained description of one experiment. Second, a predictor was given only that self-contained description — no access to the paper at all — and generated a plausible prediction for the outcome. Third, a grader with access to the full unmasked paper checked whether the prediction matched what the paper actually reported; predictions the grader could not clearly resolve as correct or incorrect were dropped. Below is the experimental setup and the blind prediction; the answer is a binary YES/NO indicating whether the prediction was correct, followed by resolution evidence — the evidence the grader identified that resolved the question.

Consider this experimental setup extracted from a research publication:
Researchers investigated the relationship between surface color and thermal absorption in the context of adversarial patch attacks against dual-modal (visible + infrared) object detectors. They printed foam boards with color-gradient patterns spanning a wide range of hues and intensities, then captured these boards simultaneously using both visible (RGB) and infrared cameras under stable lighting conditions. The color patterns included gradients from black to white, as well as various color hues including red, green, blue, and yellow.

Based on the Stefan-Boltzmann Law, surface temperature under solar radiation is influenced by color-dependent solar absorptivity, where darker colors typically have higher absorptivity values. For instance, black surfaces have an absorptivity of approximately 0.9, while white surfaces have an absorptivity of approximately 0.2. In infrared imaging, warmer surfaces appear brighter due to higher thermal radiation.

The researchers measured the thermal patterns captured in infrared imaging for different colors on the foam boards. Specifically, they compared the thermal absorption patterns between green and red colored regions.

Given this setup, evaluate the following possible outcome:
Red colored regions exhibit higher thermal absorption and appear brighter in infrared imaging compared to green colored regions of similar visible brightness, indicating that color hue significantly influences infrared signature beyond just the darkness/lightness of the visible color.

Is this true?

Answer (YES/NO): NO